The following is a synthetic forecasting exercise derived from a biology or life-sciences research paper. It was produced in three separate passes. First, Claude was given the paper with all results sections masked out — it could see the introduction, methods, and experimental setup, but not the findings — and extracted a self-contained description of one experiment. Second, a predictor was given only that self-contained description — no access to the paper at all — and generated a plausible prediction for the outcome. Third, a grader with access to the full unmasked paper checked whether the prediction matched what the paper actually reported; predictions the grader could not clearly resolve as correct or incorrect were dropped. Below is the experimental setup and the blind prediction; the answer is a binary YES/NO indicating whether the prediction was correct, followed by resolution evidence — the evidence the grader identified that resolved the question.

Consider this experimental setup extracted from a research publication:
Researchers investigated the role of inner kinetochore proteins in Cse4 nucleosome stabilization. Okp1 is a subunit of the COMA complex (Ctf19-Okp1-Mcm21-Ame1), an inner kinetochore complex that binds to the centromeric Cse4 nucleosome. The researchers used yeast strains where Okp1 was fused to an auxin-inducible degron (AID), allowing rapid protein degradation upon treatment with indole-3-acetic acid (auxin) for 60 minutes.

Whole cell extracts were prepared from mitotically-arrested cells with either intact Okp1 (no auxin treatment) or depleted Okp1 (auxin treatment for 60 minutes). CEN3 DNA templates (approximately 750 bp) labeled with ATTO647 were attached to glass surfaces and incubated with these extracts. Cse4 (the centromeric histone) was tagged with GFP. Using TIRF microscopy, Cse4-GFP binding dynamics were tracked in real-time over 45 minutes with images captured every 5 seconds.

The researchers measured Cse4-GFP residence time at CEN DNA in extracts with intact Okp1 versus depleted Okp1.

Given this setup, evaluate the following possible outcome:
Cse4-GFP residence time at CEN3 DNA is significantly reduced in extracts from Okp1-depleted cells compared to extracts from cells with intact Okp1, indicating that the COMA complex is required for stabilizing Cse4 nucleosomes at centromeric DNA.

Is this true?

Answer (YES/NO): YES